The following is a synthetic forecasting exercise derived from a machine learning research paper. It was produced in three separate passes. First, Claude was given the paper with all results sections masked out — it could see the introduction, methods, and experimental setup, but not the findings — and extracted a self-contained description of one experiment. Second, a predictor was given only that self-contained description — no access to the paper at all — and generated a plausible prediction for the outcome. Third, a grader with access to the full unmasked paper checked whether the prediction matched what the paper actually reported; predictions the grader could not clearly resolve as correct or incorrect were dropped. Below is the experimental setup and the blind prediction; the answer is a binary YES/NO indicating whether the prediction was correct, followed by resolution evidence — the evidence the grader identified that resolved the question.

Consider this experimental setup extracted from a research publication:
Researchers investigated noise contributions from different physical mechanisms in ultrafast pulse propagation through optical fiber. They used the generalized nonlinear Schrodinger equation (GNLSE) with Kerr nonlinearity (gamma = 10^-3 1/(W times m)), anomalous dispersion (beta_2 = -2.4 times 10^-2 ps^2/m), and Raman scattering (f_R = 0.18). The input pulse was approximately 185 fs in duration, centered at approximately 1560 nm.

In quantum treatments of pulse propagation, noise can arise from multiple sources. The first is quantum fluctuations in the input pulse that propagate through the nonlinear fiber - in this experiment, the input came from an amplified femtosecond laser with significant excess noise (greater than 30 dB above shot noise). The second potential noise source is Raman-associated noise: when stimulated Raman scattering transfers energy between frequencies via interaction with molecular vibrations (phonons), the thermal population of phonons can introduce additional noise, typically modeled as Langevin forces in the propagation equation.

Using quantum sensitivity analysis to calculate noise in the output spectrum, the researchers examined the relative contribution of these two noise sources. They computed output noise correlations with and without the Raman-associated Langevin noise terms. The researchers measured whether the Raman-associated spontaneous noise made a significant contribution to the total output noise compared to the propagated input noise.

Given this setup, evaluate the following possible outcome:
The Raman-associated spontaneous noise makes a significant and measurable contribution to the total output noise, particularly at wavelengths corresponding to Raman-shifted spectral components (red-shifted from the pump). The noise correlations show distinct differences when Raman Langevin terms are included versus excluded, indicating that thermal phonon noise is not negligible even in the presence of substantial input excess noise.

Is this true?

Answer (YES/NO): NO